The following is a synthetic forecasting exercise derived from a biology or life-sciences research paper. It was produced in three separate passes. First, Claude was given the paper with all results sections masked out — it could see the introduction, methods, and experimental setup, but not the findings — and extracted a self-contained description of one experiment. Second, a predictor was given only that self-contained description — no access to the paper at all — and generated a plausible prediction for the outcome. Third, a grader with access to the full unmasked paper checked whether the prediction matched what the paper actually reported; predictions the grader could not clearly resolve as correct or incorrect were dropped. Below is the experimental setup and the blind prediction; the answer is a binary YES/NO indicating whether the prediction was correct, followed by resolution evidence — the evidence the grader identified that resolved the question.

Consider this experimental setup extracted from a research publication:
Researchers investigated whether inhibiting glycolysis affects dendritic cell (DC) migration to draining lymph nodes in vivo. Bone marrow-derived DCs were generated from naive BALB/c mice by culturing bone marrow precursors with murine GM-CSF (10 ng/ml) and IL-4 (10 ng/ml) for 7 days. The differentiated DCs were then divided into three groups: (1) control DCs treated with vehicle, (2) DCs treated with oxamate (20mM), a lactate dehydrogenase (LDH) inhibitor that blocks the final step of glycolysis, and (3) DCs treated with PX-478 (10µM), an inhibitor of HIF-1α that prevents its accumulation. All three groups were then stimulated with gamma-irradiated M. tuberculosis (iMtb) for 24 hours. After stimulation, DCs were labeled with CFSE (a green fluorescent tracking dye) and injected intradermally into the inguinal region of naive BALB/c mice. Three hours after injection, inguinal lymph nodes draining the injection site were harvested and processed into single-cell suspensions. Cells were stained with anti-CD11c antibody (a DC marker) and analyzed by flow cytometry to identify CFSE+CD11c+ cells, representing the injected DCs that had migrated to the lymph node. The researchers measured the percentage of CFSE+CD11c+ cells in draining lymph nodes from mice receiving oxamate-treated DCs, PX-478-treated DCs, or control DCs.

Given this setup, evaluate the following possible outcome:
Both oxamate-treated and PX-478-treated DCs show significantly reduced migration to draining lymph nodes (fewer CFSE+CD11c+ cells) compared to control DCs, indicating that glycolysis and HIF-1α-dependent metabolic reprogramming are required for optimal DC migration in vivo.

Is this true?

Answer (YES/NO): YES